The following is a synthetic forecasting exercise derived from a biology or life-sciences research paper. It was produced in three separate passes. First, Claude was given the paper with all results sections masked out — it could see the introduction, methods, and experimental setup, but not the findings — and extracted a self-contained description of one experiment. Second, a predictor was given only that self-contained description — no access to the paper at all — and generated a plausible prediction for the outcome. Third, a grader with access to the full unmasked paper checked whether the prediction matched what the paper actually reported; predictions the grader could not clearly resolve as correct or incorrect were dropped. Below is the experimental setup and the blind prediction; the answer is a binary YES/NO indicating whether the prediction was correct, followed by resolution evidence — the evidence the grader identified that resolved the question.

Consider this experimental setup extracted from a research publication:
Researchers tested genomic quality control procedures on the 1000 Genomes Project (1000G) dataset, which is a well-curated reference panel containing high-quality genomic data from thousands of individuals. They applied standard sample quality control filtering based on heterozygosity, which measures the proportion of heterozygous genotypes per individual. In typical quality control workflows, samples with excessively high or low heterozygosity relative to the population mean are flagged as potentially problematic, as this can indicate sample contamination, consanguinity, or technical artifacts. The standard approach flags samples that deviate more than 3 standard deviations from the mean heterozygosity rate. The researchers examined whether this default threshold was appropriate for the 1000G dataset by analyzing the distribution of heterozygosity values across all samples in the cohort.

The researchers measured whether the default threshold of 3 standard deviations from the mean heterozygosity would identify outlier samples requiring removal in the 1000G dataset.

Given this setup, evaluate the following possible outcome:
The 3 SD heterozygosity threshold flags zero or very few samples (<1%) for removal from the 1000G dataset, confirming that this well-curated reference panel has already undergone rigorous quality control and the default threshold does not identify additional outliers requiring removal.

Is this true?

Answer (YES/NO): YES